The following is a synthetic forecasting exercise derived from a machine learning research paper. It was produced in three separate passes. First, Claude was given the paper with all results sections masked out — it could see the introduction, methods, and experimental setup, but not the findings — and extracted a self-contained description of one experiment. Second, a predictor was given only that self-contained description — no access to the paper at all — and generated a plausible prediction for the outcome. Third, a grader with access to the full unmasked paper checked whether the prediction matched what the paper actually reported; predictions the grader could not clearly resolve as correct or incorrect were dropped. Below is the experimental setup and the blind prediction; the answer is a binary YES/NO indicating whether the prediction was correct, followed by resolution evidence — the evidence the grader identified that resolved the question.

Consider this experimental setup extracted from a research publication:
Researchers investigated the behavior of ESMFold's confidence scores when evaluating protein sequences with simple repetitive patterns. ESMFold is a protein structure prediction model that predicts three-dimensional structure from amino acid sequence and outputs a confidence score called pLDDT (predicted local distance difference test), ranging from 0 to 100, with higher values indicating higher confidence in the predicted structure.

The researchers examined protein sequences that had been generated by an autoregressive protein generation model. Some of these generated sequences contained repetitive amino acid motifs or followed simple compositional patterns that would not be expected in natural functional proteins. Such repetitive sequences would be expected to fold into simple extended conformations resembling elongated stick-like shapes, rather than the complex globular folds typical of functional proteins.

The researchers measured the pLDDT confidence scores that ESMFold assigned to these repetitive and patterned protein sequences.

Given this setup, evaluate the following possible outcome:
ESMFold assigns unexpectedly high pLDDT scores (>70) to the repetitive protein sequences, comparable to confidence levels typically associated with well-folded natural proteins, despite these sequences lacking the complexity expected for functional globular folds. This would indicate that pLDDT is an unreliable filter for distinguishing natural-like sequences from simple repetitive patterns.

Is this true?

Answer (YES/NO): YES